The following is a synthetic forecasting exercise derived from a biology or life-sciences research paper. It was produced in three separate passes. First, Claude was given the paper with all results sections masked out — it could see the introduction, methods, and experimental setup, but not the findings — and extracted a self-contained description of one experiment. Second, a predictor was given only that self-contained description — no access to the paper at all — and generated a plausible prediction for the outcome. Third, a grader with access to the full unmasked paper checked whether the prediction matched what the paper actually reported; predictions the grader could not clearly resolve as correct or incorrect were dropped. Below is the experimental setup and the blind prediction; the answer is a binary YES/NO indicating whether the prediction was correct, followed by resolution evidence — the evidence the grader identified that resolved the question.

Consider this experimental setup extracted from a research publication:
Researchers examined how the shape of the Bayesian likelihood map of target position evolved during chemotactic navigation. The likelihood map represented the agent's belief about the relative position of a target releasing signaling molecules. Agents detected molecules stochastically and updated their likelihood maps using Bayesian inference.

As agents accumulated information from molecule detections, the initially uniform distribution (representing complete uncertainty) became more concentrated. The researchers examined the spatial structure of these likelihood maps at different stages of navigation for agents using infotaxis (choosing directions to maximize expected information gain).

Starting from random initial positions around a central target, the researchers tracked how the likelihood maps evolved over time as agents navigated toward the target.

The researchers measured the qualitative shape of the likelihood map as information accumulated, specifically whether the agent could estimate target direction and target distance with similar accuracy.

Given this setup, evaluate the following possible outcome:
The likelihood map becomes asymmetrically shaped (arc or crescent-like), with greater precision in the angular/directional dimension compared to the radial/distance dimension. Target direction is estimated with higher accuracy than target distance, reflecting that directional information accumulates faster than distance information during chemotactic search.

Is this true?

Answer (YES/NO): NO